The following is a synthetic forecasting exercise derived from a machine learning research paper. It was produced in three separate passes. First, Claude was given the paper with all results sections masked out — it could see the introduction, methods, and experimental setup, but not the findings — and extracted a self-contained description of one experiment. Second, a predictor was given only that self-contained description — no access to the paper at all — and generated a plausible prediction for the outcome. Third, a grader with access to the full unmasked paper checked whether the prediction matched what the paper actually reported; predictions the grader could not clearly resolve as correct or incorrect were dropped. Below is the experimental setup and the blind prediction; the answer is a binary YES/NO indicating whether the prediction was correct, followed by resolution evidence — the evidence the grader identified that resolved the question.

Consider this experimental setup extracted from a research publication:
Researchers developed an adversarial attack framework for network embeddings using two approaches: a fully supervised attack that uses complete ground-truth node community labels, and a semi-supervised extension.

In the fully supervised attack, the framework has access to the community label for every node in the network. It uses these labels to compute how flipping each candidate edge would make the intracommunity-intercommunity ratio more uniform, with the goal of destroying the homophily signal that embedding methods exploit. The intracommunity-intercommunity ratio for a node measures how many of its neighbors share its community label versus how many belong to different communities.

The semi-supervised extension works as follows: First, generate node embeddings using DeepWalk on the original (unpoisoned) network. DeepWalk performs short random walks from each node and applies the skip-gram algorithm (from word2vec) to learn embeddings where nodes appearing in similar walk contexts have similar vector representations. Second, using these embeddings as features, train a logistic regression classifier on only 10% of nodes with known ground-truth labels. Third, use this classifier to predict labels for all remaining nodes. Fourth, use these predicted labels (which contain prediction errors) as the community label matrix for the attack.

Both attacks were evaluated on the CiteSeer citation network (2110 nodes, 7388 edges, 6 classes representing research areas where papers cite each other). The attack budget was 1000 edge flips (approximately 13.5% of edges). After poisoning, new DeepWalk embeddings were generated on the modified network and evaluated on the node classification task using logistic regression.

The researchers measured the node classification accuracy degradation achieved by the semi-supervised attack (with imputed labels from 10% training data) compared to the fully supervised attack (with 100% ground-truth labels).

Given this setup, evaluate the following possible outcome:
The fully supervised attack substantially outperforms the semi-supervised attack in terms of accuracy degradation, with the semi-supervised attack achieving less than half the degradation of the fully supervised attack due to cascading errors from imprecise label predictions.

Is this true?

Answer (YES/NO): NO